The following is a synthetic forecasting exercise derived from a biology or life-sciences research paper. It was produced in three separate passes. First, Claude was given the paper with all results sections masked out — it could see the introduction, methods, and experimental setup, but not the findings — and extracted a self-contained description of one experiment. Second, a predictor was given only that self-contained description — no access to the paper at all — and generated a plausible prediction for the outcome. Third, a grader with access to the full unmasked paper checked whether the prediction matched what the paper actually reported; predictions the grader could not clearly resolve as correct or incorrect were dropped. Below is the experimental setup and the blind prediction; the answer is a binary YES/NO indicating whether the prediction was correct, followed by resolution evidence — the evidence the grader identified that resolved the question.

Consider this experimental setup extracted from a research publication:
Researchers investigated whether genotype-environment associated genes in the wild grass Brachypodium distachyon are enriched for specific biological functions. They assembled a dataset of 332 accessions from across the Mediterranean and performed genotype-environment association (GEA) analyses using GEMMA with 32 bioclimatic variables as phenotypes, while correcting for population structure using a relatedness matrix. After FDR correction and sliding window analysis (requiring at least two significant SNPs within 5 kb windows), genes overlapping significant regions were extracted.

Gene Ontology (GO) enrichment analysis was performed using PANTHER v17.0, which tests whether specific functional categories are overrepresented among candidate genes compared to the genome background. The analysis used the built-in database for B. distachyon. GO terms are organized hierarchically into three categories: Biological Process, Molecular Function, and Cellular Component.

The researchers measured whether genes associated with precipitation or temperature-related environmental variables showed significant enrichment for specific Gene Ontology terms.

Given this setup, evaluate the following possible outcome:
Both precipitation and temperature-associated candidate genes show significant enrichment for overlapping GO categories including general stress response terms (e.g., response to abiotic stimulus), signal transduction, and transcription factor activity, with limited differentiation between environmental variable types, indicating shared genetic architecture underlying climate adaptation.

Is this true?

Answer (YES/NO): NO